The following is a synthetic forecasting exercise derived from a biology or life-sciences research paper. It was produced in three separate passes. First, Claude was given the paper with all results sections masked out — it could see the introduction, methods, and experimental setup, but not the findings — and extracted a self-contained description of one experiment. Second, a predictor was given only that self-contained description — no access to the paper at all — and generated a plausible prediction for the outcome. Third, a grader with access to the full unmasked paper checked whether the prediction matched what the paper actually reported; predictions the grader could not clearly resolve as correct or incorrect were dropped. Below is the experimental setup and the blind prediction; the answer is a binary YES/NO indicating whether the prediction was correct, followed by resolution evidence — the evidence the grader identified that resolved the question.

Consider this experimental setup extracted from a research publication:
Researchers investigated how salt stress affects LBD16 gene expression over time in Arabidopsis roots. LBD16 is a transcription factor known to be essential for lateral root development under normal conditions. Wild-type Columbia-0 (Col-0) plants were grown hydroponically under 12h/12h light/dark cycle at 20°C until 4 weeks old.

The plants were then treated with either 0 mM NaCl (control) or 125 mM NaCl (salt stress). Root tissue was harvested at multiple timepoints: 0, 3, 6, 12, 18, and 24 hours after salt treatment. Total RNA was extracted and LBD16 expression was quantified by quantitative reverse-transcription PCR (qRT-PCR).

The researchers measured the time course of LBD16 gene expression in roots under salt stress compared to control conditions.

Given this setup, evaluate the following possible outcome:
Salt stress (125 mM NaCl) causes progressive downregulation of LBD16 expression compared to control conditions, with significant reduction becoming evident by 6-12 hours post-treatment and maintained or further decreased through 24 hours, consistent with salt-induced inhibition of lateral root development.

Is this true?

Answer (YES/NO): NO